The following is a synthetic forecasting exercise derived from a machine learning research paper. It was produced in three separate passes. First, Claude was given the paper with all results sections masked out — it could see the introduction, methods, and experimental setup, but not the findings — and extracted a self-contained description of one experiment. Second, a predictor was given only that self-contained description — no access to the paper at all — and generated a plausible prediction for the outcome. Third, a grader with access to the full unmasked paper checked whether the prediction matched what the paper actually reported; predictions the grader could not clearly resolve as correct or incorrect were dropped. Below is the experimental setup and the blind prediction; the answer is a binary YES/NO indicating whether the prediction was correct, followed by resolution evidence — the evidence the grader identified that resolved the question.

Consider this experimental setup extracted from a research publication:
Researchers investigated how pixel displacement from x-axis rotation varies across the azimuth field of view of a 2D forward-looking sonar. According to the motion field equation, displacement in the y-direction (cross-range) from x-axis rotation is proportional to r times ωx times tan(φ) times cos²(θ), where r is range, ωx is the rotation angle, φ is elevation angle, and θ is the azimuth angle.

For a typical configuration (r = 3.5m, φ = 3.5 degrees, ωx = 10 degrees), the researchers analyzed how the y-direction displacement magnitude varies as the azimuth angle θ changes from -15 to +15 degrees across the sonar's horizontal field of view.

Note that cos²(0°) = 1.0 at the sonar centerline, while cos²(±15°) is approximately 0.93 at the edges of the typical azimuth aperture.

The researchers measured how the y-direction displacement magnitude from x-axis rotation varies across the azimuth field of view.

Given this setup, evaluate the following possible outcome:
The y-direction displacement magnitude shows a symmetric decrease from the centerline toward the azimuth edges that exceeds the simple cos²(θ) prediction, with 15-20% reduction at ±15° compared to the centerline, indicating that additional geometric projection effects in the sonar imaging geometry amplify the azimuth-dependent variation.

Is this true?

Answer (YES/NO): NO